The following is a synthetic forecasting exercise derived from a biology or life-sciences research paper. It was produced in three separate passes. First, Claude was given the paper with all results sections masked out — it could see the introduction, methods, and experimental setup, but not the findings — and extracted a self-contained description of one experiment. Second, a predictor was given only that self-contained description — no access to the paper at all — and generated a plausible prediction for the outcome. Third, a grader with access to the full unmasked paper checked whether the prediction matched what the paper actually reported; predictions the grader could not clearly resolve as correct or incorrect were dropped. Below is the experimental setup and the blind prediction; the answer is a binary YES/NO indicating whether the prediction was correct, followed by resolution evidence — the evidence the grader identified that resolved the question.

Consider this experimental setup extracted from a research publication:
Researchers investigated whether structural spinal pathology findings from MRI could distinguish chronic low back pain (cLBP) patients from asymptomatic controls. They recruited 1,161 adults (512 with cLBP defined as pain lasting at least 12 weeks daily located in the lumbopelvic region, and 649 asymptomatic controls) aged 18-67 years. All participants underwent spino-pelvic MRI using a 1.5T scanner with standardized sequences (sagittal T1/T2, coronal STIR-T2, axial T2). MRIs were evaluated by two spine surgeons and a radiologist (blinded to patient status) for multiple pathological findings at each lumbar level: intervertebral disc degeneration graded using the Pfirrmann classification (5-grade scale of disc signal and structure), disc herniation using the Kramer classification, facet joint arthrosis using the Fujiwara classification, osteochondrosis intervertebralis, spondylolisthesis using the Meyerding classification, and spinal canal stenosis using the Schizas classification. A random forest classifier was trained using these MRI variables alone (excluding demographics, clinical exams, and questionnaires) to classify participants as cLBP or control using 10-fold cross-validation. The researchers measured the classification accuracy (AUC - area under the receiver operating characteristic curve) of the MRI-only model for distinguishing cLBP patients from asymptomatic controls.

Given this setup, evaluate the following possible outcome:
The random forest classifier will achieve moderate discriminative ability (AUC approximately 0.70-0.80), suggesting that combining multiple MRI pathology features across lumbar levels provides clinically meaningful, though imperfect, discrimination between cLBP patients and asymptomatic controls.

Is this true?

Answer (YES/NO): NO